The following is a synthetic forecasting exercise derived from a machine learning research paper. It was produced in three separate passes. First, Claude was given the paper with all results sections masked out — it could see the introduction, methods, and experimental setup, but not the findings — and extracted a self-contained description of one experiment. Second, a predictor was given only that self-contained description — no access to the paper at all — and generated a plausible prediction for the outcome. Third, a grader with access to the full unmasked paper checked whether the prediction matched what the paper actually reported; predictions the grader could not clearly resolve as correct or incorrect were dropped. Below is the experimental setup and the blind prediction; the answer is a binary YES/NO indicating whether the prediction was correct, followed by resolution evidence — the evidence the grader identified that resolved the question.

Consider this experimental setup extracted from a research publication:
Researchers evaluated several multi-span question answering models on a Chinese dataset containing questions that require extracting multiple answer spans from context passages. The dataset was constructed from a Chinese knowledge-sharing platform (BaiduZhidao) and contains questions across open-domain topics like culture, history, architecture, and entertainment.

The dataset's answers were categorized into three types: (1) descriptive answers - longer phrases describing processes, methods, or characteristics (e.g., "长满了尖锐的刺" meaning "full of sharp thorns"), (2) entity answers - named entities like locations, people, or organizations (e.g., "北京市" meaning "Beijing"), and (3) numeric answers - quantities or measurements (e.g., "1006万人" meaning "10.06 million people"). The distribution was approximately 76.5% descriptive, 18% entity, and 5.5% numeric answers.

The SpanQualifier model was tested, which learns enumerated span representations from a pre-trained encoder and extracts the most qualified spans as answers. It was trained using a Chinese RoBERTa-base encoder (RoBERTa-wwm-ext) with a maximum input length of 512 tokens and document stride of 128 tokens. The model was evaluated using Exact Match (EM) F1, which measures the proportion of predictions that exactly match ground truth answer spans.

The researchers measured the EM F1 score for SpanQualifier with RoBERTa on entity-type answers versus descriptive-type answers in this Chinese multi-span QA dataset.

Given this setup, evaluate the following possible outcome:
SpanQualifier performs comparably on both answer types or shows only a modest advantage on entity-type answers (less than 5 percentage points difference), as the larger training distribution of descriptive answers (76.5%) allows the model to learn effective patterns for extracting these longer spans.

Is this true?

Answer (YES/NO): NO